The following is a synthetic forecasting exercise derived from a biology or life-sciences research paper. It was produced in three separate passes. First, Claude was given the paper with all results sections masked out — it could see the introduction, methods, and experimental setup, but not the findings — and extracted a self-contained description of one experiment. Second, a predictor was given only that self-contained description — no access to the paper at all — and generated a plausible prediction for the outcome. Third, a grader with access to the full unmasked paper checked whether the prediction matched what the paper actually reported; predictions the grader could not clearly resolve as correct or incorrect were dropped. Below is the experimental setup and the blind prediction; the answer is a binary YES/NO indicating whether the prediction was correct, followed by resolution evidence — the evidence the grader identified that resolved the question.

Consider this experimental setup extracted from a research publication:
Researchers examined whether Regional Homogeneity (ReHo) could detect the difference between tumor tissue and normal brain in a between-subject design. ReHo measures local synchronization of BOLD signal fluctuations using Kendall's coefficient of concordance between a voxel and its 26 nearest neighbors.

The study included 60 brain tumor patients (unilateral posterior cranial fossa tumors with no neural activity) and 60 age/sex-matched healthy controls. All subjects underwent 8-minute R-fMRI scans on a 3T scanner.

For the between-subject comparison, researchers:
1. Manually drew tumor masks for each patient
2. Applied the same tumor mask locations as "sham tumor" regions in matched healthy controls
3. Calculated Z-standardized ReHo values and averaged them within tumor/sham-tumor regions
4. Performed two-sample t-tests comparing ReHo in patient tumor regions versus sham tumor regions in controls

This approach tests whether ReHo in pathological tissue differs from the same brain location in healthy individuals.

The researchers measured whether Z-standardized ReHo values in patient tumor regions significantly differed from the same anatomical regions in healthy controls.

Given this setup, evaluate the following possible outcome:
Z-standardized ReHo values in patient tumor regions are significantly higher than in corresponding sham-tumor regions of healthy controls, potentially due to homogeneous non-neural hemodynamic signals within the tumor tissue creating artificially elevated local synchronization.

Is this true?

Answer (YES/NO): NO